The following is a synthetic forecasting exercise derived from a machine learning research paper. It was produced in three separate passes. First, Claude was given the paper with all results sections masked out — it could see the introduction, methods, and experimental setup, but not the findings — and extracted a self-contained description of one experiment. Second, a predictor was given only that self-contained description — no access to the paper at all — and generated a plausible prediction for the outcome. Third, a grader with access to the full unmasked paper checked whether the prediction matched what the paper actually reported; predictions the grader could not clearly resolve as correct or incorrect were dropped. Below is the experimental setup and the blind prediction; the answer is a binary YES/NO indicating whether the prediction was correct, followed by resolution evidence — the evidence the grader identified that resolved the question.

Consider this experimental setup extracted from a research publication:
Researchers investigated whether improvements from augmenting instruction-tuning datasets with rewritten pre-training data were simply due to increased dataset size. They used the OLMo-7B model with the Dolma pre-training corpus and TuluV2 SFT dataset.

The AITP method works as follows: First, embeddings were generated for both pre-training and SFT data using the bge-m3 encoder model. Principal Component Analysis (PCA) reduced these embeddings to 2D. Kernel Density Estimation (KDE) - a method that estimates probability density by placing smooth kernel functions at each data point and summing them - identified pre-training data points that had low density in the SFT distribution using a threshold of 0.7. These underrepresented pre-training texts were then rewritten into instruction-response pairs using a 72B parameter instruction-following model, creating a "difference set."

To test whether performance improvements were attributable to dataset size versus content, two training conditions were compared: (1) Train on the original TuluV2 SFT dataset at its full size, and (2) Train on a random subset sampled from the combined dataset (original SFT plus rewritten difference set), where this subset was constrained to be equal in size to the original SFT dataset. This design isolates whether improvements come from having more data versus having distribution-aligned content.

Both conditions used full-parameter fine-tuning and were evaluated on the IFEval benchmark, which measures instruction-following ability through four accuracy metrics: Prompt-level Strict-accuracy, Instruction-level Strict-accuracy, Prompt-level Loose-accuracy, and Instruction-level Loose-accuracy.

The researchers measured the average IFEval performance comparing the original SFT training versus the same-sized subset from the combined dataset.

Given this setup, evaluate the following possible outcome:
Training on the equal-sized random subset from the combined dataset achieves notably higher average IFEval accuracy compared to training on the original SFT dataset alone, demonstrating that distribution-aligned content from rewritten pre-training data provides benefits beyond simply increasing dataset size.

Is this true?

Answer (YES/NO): NO